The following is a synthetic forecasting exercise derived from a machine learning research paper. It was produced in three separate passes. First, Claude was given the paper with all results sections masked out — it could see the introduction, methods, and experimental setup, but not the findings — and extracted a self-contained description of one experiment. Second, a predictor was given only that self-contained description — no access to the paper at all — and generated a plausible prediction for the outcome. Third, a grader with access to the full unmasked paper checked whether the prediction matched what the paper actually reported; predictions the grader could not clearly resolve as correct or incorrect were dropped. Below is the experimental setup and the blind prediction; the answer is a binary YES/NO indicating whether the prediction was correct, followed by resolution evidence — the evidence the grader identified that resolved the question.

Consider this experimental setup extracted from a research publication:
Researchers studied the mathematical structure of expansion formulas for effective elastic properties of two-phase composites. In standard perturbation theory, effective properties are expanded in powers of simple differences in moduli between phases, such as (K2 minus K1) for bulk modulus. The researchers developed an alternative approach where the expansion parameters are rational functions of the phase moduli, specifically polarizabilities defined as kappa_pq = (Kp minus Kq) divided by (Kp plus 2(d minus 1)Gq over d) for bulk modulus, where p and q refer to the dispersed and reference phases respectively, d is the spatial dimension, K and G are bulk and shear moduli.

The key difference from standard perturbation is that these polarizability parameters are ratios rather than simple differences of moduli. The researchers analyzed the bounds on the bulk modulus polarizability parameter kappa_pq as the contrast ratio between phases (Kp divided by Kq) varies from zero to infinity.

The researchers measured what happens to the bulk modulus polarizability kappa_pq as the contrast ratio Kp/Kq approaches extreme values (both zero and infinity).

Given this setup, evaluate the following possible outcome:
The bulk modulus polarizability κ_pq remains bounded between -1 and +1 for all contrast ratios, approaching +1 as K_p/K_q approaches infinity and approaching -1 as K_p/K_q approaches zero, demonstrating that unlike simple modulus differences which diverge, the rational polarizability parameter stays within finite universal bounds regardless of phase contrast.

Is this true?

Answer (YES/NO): NO